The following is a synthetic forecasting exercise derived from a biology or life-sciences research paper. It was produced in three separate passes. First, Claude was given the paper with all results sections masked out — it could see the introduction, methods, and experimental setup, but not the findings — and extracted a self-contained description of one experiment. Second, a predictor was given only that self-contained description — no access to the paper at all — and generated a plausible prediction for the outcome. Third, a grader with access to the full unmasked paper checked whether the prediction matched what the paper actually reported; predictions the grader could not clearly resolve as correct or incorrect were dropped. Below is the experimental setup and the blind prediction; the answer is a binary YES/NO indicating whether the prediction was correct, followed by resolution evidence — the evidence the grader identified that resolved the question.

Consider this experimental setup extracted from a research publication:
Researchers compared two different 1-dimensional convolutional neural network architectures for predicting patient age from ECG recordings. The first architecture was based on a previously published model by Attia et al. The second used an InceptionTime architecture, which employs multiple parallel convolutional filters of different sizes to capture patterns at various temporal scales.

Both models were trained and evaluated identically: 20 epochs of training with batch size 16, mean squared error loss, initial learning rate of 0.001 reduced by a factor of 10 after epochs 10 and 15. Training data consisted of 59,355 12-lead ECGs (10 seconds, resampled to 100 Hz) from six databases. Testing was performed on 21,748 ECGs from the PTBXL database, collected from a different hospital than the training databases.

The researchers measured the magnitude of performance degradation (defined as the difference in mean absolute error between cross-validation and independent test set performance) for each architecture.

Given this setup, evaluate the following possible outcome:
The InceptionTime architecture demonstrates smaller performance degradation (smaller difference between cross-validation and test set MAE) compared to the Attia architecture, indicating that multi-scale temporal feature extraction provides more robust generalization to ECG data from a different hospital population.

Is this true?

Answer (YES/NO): NO